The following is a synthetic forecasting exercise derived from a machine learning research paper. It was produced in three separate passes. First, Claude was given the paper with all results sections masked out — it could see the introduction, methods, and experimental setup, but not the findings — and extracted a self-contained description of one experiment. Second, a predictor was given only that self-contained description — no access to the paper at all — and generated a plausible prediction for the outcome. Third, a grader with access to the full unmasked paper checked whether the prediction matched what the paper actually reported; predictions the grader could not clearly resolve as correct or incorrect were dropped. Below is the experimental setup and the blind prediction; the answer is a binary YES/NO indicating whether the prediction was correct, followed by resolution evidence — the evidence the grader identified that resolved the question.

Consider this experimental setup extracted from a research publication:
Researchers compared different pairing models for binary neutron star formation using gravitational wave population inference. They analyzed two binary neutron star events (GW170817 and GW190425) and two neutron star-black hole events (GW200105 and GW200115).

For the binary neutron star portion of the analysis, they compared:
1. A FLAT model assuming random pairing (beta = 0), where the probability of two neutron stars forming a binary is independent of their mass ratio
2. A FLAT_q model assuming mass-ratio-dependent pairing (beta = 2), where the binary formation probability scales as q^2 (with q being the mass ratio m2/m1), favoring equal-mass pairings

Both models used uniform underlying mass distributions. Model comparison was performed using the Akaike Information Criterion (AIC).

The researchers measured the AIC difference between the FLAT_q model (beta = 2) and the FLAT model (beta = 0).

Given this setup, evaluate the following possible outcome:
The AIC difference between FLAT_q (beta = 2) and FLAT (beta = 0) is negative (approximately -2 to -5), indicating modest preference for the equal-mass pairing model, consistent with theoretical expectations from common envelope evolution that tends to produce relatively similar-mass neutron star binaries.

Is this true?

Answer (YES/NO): NO